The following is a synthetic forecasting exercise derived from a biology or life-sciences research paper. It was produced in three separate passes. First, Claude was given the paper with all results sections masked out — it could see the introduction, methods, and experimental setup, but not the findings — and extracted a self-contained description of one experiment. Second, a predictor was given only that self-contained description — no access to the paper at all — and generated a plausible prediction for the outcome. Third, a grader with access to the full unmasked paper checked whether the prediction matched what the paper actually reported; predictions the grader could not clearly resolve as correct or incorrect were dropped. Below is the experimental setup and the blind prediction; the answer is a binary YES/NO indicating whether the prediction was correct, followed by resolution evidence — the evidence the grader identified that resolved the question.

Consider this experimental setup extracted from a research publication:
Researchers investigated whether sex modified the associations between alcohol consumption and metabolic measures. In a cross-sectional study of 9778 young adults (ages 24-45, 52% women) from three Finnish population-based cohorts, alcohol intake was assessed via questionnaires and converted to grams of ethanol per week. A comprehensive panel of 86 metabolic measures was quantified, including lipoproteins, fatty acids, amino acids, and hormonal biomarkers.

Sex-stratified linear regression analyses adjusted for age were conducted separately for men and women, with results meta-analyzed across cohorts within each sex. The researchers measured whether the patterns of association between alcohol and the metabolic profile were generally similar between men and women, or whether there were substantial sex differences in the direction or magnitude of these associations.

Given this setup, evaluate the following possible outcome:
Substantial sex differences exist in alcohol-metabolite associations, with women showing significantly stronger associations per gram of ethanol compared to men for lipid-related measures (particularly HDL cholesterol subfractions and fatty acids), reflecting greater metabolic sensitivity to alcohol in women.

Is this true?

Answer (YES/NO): NO